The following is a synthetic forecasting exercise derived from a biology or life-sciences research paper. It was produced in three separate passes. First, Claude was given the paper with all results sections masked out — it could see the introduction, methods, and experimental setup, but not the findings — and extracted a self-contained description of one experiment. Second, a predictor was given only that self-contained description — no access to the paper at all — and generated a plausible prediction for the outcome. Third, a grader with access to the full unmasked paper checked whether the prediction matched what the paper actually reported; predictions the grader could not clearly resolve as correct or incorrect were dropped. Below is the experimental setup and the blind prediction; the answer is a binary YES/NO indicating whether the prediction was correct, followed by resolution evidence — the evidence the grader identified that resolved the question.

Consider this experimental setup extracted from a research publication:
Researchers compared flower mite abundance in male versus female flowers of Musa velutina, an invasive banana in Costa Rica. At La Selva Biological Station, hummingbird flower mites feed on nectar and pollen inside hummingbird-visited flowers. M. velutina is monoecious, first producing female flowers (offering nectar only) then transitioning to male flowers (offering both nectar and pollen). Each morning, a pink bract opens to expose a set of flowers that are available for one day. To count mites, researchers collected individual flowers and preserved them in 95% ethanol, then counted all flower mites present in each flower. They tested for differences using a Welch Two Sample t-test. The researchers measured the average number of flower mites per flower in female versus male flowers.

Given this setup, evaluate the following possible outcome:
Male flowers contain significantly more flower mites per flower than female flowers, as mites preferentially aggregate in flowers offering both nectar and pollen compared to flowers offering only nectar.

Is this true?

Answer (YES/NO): NO